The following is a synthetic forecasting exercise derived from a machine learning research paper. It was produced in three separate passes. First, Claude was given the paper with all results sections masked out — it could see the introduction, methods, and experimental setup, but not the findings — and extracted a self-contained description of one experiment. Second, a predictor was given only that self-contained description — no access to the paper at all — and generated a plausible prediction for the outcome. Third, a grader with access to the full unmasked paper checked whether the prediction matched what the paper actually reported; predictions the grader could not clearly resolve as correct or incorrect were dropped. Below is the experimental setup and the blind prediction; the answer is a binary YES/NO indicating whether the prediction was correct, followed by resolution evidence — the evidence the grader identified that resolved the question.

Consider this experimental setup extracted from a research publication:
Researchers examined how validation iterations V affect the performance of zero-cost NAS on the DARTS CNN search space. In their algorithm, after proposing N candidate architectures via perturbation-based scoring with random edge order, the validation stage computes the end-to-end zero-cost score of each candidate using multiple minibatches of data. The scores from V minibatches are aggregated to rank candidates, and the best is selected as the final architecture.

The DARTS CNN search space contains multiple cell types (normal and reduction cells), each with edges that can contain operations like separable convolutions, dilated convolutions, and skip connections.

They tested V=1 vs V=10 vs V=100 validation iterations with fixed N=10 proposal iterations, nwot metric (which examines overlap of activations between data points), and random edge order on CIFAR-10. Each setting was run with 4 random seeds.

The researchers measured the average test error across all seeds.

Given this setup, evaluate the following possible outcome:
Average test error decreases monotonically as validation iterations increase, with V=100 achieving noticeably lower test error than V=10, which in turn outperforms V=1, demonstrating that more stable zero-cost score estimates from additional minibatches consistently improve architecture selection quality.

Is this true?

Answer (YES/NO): YES